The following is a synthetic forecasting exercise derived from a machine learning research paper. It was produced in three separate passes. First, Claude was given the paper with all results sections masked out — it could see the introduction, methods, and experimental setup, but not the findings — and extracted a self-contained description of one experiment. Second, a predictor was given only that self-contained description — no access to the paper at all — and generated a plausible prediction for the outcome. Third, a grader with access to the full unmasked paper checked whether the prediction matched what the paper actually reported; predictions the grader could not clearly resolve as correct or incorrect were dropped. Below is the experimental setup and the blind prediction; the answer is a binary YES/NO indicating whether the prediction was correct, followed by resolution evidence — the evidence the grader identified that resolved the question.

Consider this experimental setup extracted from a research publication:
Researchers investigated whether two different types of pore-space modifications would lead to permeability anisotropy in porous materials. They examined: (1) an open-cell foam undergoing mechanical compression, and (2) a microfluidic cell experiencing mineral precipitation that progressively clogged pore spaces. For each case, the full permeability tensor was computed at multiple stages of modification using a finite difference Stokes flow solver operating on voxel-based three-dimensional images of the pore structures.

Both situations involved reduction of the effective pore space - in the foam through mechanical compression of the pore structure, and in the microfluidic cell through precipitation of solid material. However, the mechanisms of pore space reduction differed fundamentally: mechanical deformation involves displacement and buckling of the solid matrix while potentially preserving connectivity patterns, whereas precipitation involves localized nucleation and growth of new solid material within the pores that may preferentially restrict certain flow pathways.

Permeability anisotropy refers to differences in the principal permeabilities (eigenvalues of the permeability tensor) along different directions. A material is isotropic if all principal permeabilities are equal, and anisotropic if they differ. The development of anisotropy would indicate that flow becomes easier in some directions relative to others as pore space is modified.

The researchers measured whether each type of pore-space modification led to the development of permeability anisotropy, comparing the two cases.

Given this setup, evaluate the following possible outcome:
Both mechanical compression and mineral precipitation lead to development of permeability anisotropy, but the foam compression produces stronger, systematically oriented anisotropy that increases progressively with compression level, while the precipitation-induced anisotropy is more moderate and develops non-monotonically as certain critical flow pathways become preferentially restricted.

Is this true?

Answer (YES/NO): NO